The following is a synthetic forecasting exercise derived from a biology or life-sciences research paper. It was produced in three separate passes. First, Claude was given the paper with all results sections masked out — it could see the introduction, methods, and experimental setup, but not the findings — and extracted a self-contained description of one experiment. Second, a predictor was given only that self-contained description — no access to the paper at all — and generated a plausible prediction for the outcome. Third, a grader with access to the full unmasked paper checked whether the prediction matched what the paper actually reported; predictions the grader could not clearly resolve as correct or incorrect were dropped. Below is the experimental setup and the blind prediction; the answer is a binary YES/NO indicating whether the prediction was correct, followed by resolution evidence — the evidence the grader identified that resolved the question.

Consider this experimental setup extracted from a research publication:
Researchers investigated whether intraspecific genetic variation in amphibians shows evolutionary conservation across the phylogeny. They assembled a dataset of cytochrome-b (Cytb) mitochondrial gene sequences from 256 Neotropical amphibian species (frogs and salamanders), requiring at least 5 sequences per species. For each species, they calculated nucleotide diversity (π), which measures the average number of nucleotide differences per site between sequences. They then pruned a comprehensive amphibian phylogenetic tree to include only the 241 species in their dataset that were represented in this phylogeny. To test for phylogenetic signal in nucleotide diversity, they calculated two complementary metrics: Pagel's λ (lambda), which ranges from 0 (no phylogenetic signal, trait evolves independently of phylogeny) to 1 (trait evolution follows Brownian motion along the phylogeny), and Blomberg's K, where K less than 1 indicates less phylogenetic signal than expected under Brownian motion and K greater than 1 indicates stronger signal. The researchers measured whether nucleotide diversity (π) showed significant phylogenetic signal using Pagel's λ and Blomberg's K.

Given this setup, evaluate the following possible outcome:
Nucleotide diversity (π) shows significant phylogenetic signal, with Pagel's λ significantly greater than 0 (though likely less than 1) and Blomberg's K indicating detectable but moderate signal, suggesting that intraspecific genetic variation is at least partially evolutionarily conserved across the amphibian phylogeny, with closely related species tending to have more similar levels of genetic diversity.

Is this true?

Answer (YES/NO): YES